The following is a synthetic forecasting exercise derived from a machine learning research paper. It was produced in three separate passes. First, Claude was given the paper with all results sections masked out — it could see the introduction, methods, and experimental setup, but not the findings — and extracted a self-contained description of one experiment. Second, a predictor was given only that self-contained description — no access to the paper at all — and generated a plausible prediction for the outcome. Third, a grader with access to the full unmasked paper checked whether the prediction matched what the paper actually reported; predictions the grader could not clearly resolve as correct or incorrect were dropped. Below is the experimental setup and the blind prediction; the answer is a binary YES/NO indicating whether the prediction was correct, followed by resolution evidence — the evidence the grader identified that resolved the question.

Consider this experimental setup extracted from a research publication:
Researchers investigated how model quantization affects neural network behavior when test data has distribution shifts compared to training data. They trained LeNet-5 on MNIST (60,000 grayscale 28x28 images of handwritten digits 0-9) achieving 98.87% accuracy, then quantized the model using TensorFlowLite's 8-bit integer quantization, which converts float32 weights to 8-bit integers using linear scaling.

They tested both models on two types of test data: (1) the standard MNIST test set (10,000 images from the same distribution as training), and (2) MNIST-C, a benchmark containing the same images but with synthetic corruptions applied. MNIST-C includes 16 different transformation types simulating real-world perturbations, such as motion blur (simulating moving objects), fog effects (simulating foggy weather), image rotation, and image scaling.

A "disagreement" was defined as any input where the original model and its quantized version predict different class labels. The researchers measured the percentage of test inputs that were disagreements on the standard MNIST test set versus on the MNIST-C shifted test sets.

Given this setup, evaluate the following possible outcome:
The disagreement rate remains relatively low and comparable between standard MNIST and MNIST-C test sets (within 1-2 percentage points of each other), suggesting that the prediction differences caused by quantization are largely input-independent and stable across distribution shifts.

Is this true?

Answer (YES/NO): NO